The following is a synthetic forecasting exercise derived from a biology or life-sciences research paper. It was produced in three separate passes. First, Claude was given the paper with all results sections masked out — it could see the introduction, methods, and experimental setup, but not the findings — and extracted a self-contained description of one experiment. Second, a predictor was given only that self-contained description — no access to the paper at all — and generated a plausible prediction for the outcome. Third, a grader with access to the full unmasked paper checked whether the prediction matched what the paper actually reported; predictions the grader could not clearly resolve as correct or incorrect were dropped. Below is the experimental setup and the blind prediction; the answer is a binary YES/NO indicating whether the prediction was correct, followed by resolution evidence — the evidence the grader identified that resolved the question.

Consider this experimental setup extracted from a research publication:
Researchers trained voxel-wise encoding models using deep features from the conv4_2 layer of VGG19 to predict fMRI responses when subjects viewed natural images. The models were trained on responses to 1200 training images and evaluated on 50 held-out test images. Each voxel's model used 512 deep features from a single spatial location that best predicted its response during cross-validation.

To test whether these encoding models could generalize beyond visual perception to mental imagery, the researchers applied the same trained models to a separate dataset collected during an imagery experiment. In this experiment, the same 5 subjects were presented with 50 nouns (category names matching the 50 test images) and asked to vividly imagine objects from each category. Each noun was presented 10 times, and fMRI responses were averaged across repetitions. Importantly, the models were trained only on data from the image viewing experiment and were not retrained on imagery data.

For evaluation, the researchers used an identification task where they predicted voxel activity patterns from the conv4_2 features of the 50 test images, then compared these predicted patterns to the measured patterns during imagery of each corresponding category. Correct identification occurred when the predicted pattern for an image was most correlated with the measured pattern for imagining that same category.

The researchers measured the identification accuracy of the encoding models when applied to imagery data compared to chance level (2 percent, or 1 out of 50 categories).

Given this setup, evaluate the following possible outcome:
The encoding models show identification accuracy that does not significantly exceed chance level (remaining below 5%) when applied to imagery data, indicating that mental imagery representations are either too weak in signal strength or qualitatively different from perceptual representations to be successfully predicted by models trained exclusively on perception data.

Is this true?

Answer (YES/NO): YES